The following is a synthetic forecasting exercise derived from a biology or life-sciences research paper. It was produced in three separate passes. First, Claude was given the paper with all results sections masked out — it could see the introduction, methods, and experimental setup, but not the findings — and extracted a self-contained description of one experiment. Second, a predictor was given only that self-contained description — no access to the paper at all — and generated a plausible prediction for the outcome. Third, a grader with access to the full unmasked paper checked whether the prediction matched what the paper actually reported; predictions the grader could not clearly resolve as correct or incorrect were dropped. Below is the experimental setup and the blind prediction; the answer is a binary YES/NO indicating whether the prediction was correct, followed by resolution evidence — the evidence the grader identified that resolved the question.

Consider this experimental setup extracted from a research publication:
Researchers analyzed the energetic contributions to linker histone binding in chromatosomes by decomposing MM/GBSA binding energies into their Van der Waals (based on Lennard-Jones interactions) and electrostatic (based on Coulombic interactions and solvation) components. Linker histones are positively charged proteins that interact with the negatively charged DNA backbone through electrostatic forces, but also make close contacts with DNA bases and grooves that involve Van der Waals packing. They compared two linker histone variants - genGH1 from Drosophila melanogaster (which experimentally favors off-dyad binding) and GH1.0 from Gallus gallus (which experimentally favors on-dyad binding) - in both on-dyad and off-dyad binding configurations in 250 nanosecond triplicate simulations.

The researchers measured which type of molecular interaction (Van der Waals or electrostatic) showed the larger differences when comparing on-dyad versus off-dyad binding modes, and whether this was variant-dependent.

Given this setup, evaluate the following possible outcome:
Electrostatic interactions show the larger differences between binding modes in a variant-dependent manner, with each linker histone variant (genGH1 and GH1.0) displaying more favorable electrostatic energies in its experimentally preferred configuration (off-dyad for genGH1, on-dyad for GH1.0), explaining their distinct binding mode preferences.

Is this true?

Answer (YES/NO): NO